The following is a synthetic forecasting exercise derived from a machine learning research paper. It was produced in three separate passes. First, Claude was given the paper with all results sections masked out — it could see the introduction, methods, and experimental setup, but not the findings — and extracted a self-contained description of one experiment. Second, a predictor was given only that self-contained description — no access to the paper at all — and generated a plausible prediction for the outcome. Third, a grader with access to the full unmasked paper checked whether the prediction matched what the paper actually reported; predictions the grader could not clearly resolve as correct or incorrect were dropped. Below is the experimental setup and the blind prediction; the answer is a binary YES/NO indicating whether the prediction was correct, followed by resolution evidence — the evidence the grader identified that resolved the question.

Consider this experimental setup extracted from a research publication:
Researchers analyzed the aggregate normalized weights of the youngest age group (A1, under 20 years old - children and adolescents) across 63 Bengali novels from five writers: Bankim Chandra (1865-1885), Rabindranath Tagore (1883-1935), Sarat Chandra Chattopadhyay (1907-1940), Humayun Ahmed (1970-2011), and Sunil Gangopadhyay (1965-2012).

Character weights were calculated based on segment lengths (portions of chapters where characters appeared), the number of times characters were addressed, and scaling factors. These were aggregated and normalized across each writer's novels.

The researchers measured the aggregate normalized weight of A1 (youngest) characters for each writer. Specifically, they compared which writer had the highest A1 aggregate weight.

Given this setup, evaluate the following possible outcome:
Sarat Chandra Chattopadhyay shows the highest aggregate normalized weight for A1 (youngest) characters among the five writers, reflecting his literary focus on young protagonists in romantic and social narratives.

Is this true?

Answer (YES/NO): NO